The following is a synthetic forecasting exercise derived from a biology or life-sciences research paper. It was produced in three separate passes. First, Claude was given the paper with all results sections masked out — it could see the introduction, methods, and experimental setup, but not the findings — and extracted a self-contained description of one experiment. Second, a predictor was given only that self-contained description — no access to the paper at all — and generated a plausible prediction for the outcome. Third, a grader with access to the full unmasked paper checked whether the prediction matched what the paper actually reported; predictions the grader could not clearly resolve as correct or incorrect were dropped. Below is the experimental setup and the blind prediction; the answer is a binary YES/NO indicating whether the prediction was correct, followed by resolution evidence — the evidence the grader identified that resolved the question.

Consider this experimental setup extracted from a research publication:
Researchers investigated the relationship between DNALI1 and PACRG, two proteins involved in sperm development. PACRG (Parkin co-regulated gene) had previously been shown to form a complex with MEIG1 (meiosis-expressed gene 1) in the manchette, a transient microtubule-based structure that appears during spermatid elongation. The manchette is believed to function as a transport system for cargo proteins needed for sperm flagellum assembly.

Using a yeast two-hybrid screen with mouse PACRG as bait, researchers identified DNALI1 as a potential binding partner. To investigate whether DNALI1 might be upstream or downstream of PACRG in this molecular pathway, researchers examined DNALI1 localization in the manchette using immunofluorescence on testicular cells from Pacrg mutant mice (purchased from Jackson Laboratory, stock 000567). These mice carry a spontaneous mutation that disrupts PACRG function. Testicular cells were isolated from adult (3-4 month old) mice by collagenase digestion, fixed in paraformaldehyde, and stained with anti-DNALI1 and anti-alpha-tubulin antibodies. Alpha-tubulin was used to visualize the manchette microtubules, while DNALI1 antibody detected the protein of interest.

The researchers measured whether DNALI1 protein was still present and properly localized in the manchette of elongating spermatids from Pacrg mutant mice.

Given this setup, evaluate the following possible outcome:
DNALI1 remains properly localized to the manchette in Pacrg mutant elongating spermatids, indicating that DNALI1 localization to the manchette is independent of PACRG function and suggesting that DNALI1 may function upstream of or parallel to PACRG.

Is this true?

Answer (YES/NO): YES